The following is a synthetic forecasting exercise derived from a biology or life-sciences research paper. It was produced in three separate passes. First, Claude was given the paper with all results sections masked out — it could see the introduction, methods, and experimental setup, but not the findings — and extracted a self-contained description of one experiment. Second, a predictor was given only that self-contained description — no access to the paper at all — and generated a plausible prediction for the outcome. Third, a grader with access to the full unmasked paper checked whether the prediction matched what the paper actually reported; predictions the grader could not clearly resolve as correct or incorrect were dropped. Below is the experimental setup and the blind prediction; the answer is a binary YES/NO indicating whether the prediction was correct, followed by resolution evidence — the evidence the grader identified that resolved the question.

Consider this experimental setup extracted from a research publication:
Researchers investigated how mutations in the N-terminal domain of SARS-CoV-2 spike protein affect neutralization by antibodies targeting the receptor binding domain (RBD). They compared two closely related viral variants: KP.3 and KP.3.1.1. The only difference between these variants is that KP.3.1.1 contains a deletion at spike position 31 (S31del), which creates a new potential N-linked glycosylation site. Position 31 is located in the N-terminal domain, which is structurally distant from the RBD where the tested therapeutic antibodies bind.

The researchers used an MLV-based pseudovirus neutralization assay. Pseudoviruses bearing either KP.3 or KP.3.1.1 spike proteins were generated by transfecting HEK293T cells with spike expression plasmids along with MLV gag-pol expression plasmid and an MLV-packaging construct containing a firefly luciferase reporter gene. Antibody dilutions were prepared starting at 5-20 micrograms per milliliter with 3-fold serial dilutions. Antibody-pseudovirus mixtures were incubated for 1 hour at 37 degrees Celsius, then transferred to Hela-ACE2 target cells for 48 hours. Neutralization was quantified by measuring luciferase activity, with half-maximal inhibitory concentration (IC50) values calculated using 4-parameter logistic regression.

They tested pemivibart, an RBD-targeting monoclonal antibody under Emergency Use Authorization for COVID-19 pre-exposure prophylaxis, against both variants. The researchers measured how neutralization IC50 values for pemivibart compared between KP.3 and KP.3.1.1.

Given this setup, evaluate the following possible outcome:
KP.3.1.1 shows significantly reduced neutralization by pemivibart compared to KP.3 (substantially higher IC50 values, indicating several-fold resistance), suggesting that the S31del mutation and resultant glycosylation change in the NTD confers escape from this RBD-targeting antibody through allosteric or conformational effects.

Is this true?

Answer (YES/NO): NO